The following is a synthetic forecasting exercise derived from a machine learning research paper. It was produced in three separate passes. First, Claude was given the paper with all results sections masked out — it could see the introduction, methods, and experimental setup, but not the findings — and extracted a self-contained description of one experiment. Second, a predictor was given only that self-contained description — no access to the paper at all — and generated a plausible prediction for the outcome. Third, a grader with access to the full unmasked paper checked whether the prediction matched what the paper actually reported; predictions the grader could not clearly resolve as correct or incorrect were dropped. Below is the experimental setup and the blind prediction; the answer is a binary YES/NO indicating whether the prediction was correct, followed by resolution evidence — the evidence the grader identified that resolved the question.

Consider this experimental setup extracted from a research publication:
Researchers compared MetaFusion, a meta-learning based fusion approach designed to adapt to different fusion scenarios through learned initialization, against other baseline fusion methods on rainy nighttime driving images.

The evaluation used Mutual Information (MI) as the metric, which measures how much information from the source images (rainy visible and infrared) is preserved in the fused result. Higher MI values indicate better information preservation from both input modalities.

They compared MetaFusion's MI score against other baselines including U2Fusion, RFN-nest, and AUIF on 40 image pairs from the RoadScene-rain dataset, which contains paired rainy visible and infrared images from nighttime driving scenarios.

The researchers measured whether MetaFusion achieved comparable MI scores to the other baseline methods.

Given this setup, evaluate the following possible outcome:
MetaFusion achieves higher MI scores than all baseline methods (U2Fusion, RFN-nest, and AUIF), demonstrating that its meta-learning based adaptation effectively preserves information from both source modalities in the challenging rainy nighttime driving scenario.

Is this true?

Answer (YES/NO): NO